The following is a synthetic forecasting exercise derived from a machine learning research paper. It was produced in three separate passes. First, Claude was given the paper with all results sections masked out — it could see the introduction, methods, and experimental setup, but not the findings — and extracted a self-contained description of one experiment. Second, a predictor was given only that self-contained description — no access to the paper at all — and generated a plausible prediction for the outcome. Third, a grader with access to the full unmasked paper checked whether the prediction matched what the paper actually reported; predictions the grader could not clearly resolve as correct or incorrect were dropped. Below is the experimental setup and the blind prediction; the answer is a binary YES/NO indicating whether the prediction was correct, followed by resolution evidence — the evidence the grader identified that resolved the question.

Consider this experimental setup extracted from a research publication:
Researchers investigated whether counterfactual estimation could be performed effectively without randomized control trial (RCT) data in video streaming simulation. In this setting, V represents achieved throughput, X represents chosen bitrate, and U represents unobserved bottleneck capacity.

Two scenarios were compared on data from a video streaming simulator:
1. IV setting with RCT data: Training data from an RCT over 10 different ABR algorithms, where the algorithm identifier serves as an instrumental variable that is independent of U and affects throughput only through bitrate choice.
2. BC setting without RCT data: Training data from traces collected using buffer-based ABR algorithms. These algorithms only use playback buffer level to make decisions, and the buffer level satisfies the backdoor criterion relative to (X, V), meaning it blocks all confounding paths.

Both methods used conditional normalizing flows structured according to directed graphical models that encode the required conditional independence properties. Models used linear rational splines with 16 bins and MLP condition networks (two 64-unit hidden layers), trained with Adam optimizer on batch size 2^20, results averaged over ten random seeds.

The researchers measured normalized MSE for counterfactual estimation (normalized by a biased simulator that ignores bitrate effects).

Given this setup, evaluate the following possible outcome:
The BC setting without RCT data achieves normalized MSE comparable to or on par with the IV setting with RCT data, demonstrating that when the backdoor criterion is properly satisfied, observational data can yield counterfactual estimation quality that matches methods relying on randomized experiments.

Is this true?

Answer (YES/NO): YES